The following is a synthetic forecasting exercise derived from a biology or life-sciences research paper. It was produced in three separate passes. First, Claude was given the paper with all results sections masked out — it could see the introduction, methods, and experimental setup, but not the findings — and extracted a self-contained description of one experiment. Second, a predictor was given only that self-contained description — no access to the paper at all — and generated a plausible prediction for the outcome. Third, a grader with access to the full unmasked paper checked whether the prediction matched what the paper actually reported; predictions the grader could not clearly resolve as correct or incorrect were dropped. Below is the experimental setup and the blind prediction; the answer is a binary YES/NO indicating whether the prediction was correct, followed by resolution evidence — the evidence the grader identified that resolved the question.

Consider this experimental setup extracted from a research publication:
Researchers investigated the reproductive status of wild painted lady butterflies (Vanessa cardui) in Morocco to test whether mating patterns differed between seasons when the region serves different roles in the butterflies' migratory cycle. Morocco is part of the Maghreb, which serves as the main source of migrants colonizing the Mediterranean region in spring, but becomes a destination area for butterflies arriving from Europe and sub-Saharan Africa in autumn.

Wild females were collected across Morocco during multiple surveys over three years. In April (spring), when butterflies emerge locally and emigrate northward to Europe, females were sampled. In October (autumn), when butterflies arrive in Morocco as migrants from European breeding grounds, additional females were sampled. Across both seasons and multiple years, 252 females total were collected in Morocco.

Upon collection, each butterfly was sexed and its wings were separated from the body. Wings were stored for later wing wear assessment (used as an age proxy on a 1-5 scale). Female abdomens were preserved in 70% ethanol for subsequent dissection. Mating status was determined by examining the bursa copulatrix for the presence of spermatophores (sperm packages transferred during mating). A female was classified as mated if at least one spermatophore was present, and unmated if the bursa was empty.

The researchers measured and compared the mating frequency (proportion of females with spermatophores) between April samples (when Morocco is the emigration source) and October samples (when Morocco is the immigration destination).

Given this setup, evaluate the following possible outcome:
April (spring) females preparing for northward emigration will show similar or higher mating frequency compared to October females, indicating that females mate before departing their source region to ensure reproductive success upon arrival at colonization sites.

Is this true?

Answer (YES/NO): NO